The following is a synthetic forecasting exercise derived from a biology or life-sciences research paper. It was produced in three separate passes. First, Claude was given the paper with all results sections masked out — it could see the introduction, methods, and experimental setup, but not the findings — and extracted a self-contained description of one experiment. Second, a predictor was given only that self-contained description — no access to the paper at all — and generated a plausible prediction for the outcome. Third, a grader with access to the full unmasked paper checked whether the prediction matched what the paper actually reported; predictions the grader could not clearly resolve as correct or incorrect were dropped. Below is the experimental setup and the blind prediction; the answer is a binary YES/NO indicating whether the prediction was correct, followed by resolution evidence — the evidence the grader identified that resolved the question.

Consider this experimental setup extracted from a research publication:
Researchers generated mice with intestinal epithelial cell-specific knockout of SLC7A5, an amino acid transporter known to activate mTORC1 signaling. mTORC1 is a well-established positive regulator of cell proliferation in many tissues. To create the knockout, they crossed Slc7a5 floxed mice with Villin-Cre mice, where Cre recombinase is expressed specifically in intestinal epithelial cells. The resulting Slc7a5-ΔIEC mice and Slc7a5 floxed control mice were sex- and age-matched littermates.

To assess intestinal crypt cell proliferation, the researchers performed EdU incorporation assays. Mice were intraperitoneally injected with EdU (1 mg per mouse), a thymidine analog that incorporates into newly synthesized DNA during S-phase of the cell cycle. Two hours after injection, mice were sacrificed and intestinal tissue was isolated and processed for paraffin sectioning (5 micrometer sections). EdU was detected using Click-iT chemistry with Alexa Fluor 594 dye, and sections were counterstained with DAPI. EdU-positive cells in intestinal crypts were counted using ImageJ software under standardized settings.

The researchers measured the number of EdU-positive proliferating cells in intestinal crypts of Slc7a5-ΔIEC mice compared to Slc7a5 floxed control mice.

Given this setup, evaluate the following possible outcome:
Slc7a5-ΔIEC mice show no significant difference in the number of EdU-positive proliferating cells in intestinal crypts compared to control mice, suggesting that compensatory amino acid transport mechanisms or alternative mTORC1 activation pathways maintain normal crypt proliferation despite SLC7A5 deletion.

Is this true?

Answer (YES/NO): NO